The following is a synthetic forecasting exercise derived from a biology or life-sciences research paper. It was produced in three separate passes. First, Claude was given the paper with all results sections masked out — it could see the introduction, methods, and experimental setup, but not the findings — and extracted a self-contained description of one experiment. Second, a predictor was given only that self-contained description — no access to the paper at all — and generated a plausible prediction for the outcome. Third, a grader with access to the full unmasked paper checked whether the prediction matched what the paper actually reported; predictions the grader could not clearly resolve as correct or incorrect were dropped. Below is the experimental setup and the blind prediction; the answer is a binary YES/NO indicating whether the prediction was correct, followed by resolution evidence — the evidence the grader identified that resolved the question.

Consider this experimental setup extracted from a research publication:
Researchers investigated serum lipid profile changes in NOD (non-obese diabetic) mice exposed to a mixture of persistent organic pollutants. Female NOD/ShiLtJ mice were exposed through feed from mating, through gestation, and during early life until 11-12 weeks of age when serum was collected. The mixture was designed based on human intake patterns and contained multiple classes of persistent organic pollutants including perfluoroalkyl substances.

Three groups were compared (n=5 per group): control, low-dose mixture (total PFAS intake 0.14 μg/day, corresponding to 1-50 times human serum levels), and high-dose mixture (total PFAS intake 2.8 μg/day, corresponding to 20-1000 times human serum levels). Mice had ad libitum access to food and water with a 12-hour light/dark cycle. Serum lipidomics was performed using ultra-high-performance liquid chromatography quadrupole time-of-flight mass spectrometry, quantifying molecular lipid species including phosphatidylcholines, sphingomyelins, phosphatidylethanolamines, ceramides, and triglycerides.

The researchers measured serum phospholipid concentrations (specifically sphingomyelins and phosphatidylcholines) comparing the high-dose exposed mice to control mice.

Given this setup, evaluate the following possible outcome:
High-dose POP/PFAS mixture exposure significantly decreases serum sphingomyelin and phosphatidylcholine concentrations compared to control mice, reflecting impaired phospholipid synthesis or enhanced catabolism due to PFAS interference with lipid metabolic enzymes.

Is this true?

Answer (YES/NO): YES